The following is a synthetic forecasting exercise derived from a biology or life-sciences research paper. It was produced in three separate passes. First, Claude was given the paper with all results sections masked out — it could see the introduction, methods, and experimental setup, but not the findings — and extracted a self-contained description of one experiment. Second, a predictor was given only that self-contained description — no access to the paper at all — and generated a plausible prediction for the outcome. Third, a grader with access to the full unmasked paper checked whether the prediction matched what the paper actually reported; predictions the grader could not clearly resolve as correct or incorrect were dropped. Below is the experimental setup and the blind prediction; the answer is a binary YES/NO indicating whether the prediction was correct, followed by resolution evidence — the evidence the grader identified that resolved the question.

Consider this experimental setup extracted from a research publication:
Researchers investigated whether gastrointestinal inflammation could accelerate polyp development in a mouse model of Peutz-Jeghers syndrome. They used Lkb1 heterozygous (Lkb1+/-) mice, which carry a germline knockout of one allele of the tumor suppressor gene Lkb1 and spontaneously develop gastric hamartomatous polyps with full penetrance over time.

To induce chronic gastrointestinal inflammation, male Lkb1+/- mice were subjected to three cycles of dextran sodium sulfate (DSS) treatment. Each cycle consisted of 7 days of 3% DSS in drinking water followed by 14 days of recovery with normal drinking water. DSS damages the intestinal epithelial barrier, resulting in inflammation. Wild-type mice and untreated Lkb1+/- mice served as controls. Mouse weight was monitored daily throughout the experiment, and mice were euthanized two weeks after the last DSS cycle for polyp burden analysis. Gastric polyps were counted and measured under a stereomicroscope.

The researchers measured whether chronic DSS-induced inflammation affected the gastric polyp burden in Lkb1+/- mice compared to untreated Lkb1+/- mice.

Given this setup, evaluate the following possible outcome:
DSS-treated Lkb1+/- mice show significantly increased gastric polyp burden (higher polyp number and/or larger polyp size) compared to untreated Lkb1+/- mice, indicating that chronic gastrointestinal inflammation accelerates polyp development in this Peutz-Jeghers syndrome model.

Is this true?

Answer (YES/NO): NO